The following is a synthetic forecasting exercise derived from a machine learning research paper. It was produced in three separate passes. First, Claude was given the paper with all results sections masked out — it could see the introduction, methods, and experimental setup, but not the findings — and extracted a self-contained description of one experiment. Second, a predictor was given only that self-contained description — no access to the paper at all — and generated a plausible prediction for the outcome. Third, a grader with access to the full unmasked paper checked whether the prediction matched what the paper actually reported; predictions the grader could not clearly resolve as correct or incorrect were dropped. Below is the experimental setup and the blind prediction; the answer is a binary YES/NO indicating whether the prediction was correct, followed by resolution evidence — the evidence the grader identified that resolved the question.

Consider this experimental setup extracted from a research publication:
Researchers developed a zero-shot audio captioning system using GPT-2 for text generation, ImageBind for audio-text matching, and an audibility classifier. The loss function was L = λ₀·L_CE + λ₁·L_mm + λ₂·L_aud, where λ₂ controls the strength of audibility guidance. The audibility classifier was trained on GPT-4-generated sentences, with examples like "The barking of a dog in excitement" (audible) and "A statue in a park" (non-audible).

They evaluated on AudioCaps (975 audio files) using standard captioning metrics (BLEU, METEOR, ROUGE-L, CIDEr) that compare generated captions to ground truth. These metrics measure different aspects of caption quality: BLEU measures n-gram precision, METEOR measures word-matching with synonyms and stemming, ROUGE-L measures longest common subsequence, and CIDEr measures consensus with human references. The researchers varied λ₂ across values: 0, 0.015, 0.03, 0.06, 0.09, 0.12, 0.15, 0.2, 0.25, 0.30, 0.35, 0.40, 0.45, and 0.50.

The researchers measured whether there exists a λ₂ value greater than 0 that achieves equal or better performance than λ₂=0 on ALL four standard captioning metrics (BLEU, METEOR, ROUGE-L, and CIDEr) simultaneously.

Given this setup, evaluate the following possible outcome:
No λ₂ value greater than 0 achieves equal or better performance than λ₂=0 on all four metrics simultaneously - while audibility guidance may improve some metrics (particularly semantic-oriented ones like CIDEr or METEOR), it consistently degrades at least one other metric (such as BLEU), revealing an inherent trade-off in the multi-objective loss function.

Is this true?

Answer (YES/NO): NO